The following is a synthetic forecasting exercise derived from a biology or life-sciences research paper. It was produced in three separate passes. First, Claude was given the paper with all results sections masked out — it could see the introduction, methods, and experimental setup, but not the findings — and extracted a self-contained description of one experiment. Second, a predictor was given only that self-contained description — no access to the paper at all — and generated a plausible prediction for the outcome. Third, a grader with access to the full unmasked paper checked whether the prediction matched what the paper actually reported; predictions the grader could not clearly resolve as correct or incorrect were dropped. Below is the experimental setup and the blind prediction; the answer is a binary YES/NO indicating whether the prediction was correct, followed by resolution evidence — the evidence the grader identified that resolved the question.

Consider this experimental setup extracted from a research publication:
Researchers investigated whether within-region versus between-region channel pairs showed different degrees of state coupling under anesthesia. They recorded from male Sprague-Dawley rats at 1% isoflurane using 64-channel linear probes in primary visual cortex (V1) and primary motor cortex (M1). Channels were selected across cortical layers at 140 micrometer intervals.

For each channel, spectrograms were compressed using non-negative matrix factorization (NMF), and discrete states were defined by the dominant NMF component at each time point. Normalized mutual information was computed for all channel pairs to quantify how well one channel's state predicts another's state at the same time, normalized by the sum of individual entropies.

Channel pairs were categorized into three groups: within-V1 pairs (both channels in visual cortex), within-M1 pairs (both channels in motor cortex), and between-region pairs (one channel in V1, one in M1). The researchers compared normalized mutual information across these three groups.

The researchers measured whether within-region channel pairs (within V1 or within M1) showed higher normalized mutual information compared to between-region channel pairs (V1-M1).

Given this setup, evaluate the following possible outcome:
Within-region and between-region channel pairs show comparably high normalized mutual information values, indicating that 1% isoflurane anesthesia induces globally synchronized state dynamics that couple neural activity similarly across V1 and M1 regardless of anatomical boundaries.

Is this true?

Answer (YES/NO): NO